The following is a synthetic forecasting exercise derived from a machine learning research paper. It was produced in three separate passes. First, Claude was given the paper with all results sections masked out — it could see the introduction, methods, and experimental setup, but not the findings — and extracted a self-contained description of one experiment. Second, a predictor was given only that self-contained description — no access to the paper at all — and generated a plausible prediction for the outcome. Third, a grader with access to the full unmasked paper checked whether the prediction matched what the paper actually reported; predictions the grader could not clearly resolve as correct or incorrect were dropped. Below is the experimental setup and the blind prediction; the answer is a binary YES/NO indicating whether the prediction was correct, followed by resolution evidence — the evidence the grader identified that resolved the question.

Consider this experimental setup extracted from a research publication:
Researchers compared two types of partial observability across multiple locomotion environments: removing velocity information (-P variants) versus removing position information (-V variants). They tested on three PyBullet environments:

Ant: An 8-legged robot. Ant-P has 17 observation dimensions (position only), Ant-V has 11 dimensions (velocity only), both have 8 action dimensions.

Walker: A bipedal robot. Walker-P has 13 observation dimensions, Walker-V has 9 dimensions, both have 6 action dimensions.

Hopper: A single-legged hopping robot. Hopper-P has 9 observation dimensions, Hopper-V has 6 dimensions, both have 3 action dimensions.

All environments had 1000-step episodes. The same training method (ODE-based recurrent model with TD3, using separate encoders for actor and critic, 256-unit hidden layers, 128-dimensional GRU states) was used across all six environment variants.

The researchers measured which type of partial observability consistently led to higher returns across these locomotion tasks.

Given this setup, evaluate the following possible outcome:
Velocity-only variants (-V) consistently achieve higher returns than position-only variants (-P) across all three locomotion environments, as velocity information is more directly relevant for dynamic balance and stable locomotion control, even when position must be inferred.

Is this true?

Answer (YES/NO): NO